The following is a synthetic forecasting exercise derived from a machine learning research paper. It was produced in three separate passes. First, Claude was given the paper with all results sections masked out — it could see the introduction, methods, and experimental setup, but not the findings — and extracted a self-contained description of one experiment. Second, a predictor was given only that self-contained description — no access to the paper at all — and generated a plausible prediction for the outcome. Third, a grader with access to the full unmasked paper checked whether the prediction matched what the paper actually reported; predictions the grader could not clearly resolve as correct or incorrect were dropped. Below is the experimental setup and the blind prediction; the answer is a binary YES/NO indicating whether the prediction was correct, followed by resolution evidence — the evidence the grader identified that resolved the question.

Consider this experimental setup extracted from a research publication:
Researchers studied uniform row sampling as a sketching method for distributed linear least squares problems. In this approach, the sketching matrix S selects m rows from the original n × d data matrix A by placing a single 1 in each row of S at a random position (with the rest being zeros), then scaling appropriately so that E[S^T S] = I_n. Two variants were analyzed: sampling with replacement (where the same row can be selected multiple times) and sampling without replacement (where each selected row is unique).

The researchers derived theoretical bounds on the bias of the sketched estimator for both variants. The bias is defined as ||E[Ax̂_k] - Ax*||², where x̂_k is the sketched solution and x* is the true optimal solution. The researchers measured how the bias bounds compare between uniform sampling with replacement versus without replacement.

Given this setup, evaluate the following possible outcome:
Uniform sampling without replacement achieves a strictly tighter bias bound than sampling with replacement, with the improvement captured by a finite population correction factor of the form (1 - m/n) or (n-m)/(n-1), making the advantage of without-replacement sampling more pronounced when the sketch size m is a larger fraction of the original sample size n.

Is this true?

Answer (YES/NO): YES